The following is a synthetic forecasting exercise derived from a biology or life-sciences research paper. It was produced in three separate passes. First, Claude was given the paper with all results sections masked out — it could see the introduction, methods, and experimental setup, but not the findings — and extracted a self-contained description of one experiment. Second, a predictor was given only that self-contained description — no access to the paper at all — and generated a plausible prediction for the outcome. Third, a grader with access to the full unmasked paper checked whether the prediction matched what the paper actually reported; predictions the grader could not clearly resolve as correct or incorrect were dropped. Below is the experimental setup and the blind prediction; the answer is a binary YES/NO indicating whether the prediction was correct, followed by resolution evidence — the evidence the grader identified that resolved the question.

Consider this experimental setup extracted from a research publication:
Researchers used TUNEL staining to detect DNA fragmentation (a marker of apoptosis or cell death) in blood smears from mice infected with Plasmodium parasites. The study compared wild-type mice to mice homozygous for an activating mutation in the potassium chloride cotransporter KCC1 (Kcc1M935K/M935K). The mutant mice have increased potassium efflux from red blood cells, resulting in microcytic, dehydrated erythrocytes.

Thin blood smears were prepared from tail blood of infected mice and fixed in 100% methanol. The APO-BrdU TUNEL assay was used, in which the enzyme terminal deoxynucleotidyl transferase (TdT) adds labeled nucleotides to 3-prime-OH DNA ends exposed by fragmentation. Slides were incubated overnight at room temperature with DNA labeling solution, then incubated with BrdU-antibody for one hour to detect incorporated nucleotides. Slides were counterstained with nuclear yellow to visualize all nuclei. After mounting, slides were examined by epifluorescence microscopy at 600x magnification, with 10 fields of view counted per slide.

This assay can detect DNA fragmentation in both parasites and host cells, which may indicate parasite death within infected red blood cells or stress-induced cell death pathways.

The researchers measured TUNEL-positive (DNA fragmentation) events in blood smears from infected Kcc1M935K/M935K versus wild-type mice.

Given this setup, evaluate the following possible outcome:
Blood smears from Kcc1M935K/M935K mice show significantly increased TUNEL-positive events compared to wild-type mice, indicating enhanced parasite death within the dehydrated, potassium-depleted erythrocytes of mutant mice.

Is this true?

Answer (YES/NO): NO